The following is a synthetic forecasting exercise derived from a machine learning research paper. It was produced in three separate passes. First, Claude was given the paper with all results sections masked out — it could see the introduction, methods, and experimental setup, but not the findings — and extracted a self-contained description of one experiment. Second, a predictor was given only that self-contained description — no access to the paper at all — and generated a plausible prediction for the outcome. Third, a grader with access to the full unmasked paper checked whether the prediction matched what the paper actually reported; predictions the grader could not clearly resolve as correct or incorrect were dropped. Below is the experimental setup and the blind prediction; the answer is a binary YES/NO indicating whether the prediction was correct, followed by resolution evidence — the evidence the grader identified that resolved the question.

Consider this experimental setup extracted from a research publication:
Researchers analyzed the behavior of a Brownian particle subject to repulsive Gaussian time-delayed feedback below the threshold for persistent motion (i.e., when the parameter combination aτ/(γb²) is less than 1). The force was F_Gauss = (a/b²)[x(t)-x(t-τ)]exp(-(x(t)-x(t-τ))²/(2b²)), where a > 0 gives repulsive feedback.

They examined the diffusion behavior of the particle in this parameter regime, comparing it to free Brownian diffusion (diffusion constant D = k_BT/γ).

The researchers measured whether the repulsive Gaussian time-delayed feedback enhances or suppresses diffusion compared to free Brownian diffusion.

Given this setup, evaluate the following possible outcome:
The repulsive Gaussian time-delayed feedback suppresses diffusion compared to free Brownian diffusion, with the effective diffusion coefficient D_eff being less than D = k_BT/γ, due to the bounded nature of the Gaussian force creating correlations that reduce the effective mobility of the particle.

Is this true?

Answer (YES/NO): NO